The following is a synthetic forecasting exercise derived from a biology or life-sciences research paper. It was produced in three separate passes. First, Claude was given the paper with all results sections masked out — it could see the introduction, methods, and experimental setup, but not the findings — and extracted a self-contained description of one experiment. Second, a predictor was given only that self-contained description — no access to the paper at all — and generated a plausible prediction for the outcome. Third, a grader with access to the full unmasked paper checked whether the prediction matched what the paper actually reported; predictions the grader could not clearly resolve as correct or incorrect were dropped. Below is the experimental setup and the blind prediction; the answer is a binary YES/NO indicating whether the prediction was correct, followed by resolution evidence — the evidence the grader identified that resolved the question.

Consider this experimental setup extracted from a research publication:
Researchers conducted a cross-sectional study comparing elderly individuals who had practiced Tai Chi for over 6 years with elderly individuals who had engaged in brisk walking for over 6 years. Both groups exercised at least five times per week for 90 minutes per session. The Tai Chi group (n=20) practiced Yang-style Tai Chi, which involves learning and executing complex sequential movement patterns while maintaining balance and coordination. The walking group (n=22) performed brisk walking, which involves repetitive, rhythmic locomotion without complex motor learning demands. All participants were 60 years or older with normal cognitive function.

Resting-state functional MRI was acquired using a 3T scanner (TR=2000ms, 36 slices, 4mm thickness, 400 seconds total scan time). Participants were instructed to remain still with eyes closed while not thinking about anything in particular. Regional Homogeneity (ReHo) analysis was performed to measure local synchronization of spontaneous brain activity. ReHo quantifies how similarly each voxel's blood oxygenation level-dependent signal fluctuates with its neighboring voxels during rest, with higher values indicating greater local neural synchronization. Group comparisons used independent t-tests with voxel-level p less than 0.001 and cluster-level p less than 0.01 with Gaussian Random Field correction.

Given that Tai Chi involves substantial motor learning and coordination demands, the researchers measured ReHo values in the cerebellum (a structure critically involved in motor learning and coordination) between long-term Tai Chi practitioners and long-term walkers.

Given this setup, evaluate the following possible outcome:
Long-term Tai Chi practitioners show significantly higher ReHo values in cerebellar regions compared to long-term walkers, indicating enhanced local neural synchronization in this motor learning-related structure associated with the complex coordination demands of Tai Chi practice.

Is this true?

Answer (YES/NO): NO